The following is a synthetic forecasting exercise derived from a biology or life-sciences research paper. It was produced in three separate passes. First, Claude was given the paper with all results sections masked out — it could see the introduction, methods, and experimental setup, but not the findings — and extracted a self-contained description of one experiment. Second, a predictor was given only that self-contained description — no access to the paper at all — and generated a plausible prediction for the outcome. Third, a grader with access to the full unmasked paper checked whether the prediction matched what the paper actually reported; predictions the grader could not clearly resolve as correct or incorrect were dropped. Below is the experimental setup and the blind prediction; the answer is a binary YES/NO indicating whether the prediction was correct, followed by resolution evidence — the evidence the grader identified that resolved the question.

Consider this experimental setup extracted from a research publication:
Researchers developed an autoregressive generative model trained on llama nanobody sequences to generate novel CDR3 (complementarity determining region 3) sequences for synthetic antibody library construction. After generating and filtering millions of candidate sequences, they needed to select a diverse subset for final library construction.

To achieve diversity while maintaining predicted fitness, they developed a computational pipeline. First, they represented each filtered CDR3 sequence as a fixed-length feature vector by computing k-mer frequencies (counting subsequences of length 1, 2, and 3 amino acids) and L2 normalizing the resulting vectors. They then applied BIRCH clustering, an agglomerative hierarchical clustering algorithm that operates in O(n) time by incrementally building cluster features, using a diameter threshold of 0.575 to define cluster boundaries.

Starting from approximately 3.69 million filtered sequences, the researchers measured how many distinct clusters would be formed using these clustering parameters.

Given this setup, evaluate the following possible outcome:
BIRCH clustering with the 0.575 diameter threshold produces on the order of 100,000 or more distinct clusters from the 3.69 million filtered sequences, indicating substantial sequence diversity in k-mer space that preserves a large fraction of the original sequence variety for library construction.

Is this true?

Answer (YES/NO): YES